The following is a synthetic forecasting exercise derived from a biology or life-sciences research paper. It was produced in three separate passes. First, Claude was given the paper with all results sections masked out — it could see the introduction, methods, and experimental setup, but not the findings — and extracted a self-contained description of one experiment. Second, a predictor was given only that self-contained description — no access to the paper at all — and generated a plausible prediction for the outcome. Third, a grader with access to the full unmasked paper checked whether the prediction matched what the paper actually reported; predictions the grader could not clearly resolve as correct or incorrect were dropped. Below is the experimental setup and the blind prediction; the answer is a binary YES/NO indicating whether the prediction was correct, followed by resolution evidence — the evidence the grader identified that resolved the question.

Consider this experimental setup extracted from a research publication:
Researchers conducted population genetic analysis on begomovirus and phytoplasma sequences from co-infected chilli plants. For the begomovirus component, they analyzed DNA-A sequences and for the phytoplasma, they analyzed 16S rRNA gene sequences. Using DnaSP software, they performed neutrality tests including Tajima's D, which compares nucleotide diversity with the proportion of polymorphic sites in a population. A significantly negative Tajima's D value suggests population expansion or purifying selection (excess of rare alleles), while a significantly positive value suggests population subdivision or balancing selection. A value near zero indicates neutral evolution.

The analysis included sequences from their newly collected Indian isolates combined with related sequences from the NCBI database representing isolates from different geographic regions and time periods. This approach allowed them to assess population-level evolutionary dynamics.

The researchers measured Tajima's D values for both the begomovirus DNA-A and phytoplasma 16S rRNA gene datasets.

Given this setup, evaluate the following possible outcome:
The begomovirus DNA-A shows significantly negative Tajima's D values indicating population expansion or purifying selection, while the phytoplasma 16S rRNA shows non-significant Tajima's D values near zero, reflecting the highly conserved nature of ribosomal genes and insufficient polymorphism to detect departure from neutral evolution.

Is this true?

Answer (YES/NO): NO